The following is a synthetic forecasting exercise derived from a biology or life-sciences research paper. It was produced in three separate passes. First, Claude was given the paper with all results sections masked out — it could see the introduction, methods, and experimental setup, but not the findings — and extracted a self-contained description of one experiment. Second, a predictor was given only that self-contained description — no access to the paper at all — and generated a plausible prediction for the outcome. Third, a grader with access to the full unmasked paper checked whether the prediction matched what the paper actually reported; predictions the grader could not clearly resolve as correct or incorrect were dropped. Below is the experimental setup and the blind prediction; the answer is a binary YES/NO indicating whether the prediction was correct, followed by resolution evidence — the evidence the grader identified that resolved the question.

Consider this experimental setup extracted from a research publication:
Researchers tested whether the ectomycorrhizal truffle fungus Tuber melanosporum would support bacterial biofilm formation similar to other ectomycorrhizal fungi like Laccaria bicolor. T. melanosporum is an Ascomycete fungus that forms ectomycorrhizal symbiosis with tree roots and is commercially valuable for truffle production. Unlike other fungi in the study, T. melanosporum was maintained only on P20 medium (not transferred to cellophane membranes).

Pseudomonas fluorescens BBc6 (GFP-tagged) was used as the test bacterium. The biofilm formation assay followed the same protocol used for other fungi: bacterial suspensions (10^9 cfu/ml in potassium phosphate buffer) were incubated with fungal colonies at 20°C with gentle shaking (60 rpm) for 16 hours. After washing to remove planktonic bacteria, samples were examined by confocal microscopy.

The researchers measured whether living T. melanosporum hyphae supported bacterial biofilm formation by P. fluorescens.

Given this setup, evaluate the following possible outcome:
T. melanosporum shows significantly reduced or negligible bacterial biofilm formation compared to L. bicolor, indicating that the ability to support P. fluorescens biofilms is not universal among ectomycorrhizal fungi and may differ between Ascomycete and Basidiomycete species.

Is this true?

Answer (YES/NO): YES